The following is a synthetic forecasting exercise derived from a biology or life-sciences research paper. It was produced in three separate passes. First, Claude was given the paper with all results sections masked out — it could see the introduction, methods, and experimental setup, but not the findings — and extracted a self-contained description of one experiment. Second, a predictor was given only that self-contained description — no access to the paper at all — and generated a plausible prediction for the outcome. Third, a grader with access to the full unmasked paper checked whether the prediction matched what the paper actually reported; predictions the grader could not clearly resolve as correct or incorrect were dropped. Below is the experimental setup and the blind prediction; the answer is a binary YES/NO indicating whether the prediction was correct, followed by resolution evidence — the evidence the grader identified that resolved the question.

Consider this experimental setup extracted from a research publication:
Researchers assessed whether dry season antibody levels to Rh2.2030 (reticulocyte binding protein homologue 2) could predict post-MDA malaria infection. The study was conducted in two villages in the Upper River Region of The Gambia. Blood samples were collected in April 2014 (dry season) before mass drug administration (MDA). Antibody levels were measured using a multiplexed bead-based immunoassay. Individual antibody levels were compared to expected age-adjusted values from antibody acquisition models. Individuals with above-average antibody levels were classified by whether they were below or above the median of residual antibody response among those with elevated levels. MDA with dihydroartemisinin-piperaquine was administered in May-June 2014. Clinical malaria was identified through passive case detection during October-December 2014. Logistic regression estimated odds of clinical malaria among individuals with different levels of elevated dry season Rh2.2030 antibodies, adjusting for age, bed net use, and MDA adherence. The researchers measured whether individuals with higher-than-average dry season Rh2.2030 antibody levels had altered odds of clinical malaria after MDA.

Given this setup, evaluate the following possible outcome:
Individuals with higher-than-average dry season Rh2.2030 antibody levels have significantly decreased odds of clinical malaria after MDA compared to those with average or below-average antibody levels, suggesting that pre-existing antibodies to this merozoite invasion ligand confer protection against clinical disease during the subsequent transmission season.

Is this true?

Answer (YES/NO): NO